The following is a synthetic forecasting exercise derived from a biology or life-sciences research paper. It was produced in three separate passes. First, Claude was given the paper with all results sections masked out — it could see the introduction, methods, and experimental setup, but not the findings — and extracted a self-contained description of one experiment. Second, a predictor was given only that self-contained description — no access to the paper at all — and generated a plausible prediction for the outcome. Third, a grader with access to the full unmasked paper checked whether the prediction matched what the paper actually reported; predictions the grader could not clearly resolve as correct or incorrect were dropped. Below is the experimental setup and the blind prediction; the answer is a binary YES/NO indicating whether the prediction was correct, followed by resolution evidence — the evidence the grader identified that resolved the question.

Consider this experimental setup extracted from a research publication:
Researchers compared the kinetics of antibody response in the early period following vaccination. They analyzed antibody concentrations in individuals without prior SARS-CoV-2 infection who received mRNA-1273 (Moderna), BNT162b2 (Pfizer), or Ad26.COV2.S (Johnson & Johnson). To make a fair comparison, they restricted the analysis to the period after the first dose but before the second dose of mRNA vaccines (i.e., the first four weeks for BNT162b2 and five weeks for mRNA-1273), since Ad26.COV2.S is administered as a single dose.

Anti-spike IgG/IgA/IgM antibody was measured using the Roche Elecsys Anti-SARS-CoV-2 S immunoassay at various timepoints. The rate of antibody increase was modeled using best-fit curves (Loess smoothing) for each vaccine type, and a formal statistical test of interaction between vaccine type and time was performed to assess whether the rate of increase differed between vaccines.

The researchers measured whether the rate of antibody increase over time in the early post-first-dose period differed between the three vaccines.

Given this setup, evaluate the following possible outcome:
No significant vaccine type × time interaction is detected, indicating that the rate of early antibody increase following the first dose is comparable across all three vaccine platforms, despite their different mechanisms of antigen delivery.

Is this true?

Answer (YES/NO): YES